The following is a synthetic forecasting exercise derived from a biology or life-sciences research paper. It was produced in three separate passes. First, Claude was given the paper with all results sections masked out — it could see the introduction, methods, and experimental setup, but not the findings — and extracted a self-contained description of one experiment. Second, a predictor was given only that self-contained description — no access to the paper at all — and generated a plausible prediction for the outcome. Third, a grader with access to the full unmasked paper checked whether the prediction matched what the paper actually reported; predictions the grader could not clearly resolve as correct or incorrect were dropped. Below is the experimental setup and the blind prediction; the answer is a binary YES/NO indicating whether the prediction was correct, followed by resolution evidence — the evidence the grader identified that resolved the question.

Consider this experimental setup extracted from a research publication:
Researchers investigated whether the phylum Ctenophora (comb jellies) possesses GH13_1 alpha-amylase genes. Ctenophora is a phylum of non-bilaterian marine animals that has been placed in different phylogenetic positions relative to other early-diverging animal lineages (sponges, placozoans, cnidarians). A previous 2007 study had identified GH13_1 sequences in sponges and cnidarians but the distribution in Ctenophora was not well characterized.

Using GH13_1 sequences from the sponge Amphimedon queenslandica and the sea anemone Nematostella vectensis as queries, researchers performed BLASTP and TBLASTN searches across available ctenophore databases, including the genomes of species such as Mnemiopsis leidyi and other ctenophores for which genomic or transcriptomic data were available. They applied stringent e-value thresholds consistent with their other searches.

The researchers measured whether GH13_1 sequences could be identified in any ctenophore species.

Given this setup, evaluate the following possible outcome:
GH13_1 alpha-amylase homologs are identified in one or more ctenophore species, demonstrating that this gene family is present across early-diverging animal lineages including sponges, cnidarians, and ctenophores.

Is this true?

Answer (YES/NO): NO